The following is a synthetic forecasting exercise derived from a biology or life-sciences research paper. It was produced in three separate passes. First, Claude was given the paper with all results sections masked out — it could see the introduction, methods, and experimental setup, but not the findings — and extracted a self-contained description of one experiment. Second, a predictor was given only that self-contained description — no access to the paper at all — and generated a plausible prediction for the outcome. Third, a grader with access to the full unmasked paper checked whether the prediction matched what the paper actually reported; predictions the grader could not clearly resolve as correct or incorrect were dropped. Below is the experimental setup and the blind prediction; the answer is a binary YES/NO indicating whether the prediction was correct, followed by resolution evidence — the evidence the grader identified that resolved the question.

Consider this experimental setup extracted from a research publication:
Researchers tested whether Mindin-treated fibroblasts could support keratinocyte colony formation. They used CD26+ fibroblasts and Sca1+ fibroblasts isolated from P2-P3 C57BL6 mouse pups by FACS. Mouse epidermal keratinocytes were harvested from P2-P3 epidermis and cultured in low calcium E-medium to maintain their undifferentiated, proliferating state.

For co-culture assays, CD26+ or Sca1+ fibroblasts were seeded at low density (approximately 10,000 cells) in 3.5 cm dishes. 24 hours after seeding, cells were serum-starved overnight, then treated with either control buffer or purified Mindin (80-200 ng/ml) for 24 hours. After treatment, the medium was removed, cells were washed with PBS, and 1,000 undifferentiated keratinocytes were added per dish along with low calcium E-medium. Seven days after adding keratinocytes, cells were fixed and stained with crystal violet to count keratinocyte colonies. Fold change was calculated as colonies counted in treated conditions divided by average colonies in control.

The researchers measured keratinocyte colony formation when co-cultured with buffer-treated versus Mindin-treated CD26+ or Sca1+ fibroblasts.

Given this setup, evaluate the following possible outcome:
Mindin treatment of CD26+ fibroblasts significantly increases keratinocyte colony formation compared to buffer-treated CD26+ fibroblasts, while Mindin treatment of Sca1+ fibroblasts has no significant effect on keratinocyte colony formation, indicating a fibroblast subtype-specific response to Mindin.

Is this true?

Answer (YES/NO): YES